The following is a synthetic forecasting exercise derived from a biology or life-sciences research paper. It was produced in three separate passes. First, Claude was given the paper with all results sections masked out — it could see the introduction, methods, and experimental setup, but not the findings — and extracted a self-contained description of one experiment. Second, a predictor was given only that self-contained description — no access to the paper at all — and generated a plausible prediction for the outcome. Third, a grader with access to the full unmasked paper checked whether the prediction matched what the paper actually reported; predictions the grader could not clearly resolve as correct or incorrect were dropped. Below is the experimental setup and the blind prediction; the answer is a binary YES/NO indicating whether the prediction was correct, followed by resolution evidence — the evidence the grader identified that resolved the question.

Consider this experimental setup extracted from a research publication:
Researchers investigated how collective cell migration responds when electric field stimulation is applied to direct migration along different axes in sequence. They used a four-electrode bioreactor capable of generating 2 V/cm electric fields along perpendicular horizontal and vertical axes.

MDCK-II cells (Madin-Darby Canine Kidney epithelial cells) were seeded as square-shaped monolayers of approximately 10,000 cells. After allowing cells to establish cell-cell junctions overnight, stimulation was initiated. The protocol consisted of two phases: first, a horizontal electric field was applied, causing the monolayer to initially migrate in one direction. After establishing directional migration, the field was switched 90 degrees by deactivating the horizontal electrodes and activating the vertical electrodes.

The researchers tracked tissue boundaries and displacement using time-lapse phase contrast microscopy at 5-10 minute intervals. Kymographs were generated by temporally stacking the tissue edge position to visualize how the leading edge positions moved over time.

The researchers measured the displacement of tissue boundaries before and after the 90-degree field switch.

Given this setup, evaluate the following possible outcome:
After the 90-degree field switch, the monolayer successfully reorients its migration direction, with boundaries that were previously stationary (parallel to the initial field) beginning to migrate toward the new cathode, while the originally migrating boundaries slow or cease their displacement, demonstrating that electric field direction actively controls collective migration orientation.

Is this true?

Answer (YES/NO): NO